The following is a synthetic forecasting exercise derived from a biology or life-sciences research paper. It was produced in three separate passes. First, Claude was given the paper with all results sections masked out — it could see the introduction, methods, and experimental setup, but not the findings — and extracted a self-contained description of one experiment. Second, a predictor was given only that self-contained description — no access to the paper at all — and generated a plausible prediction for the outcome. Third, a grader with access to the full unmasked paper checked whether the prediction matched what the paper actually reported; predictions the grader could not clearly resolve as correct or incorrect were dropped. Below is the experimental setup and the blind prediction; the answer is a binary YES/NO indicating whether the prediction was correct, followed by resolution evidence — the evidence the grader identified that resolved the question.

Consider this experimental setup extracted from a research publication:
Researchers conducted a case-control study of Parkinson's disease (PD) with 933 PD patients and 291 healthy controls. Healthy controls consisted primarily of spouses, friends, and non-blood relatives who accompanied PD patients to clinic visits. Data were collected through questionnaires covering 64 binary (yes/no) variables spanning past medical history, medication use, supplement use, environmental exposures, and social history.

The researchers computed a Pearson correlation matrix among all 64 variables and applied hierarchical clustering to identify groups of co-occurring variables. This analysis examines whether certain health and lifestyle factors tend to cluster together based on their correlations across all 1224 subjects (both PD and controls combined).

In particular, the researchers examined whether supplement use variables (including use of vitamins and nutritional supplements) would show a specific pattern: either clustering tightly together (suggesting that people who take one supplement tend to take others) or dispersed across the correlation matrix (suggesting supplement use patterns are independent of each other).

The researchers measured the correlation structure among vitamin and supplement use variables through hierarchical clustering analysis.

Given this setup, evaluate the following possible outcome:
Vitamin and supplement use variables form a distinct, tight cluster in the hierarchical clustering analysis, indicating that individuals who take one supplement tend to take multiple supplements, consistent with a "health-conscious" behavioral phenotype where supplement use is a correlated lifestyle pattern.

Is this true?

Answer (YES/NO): YES